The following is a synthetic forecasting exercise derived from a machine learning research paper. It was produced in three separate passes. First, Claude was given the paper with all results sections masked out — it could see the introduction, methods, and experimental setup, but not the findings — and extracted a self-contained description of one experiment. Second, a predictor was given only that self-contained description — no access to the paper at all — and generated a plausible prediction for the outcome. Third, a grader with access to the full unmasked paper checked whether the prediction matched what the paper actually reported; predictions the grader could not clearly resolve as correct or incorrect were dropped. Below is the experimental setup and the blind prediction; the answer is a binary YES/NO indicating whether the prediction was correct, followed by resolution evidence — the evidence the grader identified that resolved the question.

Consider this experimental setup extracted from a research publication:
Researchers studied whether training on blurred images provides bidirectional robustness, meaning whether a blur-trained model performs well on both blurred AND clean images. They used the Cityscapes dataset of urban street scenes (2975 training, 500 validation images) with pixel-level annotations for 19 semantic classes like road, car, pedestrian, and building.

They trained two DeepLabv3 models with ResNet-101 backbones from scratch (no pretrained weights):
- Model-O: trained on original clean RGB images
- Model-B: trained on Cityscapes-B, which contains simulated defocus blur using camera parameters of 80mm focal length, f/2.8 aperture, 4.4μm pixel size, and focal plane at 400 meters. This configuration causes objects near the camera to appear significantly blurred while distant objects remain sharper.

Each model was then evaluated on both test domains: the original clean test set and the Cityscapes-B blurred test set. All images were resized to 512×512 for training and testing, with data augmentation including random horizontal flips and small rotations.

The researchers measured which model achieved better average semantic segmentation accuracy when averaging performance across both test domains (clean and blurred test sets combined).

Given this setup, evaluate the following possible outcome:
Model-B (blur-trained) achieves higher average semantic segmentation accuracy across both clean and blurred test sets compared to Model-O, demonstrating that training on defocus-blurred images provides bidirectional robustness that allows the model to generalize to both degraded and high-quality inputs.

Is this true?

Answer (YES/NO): NO